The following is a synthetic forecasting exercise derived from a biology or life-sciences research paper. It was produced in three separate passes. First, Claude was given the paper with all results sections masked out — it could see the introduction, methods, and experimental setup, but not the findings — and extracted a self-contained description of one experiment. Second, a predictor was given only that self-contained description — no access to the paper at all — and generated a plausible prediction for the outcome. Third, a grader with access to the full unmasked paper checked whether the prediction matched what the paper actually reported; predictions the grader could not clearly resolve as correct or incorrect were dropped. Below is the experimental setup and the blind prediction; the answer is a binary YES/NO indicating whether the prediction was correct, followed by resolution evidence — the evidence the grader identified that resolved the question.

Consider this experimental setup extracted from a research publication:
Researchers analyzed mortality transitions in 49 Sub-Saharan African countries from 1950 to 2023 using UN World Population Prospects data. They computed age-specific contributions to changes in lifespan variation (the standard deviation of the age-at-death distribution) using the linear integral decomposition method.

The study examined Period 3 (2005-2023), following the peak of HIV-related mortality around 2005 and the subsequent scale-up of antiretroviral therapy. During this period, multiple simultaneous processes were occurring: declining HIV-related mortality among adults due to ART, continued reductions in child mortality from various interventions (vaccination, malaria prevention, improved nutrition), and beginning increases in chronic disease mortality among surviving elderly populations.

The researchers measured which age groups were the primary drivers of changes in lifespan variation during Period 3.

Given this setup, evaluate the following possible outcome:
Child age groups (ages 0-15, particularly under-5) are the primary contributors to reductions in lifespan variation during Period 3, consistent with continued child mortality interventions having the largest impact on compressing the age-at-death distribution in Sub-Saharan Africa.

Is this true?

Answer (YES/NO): YES